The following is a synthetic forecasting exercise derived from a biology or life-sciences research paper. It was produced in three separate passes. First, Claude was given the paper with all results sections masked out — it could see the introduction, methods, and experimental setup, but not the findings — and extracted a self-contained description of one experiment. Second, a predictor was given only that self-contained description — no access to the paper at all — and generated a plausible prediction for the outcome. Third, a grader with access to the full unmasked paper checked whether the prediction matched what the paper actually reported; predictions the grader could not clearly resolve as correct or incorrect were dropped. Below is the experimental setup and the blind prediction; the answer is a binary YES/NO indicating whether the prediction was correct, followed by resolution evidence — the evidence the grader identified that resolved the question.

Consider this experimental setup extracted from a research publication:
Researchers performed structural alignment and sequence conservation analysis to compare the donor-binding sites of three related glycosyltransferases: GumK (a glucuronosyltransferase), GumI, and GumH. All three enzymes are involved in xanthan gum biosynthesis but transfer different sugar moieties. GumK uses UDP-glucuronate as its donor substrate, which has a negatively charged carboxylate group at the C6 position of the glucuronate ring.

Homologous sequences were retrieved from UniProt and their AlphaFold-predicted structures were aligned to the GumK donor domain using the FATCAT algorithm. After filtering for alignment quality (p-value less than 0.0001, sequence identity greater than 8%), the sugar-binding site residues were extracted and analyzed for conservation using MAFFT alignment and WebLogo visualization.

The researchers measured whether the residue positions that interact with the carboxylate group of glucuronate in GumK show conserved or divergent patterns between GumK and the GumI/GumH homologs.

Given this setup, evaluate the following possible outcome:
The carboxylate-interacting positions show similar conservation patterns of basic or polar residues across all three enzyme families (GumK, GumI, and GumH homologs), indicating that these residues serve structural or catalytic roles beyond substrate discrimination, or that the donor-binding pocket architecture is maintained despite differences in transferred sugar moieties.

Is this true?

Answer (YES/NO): NO